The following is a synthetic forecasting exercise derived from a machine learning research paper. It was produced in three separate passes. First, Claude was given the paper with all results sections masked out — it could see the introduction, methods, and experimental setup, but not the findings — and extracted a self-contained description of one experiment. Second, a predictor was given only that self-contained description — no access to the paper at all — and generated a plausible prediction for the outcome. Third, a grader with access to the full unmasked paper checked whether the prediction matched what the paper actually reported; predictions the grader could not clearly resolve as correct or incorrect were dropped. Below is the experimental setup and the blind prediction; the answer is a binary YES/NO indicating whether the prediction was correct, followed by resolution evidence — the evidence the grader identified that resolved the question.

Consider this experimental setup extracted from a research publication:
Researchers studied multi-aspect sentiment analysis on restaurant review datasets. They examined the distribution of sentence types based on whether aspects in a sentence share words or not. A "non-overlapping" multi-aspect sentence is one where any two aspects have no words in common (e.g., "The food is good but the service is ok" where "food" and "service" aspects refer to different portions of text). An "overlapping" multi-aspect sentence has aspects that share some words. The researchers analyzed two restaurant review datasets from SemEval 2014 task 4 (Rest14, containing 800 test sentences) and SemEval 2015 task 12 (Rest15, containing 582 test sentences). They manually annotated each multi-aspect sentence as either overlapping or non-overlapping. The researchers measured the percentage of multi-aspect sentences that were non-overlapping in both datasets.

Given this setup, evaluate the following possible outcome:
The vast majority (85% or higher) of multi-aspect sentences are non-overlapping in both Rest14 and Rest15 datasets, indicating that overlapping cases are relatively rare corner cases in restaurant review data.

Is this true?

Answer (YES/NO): NO